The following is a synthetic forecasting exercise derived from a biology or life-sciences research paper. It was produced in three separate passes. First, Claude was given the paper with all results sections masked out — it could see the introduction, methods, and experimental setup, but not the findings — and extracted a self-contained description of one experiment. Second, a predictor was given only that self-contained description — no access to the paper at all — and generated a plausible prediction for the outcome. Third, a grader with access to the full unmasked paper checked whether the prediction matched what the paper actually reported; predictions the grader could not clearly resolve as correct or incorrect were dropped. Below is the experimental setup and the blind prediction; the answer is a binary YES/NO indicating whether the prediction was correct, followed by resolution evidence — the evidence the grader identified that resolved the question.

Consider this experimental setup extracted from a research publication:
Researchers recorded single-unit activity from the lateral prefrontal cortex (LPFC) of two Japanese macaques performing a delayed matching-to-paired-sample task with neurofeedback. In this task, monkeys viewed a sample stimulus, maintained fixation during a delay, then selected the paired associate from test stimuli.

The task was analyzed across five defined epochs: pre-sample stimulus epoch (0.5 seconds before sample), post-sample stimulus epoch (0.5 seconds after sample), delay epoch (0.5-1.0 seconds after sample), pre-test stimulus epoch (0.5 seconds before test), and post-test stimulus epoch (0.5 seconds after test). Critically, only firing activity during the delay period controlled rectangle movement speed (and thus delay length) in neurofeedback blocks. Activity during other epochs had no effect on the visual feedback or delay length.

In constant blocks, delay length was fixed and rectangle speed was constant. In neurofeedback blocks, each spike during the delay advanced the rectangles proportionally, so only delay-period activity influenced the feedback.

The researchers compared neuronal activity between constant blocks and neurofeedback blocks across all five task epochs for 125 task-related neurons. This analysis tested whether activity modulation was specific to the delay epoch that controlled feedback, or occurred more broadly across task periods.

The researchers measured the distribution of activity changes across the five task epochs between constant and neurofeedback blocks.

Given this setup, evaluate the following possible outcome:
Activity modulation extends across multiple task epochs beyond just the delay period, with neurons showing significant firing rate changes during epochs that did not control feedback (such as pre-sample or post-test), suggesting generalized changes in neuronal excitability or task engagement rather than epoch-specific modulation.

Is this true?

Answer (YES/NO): YES